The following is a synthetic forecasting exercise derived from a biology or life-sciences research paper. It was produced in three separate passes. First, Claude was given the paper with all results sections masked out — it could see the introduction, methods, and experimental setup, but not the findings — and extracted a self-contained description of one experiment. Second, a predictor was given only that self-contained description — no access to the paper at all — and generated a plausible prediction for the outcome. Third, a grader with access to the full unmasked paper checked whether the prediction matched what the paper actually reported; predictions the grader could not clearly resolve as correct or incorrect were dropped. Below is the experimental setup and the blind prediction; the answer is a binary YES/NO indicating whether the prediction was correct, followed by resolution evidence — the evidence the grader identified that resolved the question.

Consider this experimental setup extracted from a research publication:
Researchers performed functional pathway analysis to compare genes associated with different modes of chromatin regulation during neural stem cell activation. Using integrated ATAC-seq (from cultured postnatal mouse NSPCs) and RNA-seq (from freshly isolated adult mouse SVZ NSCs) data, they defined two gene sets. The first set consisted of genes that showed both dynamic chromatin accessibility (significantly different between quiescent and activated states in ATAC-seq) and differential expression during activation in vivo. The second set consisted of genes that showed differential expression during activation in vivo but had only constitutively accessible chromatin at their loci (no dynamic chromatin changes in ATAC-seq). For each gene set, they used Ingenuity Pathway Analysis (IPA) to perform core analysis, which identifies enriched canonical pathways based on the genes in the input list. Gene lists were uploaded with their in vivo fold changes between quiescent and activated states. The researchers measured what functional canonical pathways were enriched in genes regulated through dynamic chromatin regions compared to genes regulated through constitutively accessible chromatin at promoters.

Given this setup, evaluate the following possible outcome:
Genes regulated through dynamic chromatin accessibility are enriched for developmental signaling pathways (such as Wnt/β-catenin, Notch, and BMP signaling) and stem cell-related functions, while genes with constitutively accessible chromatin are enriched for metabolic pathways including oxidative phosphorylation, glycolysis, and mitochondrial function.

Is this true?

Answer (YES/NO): NO